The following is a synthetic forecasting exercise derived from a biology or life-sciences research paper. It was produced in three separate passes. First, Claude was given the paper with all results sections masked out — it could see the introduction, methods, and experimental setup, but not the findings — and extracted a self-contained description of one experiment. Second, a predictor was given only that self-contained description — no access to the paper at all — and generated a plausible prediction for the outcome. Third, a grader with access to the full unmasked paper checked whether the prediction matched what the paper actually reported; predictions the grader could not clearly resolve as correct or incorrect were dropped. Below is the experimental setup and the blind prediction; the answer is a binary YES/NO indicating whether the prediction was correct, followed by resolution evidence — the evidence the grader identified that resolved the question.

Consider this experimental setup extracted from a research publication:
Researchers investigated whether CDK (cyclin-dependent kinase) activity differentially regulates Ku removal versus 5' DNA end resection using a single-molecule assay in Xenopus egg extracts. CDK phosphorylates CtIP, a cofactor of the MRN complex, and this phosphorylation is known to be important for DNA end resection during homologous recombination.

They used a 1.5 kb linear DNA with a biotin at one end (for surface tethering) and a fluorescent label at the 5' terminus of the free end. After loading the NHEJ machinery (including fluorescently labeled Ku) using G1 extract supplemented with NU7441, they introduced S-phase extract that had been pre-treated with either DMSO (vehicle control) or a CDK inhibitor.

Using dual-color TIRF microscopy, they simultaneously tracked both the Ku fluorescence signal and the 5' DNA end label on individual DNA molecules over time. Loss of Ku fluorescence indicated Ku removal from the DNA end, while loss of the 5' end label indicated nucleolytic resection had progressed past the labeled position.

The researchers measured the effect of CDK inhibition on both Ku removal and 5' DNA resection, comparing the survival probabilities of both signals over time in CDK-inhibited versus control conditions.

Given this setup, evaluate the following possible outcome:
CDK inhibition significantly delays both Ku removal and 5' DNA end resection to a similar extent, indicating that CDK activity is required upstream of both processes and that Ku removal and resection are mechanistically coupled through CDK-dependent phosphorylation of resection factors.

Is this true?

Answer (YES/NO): NO